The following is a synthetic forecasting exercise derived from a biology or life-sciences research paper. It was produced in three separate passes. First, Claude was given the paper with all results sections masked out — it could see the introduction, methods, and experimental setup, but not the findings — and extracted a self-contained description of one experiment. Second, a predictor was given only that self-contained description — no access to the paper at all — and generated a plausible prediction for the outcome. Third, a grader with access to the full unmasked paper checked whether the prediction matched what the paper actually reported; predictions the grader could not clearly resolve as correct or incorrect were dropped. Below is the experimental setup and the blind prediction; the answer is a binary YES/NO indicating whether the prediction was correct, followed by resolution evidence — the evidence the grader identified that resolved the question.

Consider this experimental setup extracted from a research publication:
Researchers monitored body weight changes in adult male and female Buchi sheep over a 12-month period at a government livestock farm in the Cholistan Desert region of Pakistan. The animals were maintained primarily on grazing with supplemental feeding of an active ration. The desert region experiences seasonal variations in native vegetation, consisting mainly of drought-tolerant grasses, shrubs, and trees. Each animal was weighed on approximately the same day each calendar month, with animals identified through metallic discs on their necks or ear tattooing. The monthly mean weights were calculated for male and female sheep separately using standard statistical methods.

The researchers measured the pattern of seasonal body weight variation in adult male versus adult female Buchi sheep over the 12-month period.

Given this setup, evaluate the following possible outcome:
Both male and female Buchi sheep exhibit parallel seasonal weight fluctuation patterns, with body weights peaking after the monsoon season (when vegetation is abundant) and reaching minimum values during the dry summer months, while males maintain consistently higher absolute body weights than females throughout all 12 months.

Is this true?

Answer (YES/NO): NO